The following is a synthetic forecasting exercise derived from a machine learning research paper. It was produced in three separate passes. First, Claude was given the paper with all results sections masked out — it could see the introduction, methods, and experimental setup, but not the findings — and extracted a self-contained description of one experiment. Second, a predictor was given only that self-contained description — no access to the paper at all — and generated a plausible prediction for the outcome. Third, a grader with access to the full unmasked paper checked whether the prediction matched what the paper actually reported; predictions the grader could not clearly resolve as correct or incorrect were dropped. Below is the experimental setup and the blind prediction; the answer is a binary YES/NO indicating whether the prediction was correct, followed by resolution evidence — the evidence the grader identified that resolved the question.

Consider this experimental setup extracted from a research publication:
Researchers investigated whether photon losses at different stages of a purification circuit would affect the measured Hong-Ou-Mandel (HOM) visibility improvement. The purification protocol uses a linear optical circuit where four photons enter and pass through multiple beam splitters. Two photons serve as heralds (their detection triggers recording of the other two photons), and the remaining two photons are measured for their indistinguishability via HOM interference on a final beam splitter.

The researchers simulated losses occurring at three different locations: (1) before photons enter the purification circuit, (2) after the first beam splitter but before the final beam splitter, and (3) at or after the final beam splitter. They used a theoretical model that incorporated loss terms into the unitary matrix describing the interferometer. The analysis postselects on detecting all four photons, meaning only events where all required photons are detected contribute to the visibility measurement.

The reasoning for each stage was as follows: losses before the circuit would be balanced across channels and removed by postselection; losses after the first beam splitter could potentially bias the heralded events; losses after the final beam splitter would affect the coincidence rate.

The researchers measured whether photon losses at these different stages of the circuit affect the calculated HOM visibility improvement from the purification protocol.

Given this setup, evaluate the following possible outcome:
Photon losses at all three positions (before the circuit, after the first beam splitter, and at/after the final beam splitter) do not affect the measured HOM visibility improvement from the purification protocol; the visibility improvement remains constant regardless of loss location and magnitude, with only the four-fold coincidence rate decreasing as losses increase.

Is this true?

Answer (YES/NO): YES